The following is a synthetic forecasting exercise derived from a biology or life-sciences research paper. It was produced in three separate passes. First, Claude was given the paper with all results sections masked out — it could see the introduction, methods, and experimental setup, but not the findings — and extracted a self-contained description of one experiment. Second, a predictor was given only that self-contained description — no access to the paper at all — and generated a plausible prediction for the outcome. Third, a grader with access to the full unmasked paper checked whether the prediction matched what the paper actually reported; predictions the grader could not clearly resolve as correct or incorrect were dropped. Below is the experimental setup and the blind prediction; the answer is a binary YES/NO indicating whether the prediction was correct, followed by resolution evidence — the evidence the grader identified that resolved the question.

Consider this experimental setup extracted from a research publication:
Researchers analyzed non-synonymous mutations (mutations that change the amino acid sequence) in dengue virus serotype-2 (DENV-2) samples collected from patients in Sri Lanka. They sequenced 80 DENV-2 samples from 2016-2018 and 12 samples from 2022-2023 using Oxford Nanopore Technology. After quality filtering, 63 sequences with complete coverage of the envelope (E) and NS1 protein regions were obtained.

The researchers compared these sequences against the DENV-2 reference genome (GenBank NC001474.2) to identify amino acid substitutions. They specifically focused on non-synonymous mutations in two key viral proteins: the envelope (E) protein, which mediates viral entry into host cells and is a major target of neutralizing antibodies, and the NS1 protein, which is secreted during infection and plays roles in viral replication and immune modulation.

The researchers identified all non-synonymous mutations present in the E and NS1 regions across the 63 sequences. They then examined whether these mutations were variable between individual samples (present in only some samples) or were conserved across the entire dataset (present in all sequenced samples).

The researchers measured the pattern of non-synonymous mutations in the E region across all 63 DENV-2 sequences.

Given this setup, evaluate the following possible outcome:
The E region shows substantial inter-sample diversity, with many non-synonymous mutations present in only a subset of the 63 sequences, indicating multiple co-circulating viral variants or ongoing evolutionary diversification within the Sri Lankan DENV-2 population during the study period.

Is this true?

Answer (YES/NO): YES